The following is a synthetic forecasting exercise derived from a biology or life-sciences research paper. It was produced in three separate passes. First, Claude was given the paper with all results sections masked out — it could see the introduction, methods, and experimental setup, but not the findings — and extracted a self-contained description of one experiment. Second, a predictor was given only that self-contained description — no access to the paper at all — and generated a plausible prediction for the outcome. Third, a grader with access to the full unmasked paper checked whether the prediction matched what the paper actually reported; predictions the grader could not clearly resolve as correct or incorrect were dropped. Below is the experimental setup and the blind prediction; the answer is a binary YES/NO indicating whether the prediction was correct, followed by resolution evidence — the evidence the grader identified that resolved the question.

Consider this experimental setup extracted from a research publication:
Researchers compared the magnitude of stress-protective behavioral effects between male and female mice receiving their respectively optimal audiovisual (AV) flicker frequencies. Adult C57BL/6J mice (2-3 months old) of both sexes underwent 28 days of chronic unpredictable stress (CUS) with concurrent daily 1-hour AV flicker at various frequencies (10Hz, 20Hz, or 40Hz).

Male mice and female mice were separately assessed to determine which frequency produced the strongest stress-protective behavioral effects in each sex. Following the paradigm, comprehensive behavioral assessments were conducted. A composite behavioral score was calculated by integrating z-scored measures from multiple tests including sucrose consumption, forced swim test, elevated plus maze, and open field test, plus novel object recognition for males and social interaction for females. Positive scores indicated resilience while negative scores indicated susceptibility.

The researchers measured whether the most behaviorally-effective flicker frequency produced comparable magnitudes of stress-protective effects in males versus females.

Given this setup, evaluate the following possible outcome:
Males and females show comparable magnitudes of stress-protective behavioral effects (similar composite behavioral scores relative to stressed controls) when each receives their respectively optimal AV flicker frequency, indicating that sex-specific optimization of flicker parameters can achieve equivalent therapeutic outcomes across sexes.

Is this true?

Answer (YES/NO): NO